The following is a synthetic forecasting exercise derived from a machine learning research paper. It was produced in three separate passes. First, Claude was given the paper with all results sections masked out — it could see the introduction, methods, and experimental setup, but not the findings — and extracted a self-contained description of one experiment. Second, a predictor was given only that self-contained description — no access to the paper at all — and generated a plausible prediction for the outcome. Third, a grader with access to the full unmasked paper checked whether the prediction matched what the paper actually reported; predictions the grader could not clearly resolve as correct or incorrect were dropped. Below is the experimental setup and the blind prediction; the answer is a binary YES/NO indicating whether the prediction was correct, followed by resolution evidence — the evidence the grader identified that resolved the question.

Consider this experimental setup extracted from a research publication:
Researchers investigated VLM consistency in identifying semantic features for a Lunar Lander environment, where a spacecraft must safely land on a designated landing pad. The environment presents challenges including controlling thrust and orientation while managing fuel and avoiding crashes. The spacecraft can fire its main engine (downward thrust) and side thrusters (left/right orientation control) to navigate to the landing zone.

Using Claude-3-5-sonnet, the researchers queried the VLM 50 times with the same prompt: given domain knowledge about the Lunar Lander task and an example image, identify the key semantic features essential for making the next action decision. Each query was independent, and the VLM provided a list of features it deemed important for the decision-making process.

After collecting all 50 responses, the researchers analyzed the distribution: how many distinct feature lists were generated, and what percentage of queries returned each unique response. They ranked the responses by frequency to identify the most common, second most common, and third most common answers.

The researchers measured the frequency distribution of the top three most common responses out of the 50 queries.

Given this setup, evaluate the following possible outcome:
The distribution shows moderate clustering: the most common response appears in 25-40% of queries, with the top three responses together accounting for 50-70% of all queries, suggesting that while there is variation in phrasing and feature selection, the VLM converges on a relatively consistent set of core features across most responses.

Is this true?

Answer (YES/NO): NO